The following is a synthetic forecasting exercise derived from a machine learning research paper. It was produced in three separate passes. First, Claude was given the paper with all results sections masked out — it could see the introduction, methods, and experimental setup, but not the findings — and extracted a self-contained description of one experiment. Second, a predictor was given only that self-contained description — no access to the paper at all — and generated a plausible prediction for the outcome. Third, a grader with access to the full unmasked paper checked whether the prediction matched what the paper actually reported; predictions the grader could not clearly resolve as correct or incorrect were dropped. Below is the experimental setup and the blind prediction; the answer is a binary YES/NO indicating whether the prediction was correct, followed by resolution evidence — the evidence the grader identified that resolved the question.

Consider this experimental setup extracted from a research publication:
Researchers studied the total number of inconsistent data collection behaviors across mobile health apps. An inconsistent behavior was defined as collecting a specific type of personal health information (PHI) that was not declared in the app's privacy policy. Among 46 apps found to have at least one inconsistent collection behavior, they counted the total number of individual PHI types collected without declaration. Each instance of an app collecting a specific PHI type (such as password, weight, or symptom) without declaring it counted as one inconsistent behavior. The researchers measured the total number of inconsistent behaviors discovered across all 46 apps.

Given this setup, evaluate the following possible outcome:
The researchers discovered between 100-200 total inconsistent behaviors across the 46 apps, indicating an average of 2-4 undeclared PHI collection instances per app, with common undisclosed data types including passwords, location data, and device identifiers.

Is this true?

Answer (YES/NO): NO